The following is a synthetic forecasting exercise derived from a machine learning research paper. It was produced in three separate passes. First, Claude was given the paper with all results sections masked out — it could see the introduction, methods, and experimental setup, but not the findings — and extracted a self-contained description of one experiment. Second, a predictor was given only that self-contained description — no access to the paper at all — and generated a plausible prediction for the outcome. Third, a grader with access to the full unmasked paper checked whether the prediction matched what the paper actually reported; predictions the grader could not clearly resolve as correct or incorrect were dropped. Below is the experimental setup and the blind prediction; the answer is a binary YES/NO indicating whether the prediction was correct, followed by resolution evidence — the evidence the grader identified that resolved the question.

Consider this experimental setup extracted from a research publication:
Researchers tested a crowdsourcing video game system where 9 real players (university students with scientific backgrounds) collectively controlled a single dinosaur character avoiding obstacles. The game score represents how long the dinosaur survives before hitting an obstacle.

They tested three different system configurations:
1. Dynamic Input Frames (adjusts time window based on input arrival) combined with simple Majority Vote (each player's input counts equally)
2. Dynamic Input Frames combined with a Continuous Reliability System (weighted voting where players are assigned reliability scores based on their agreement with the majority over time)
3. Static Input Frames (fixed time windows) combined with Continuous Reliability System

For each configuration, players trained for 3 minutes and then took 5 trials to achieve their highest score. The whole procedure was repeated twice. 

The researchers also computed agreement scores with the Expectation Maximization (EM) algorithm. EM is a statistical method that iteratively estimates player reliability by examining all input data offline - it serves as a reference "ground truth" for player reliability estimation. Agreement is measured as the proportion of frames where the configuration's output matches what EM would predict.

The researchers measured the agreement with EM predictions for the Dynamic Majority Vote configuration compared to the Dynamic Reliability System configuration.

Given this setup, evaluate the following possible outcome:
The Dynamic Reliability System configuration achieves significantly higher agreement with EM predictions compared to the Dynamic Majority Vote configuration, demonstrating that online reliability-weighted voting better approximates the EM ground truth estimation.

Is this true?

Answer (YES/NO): NO